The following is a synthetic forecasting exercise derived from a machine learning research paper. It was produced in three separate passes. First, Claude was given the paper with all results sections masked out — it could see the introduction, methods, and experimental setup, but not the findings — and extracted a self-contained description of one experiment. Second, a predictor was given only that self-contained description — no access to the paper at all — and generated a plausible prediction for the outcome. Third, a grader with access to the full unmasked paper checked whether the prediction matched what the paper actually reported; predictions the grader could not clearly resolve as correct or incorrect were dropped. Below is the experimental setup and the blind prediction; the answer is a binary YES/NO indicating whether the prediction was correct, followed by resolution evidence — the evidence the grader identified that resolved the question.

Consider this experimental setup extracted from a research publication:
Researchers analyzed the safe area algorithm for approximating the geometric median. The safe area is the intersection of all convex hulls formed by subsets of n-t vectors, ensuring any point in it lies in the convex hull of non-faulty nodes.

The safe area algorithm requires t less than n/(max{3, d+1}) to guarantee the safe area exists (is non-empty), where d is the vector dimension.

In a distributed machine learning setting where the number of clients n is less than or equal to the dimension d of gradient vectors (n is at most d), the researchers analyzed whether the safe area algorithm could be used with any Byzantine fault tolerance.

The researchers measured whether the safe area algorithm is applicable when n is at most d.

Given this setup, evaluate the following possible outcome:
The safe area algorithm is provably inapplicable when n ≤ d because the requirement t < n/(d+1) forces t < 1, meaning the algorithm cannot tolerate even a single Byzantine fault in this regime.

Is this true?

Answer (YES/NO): YES